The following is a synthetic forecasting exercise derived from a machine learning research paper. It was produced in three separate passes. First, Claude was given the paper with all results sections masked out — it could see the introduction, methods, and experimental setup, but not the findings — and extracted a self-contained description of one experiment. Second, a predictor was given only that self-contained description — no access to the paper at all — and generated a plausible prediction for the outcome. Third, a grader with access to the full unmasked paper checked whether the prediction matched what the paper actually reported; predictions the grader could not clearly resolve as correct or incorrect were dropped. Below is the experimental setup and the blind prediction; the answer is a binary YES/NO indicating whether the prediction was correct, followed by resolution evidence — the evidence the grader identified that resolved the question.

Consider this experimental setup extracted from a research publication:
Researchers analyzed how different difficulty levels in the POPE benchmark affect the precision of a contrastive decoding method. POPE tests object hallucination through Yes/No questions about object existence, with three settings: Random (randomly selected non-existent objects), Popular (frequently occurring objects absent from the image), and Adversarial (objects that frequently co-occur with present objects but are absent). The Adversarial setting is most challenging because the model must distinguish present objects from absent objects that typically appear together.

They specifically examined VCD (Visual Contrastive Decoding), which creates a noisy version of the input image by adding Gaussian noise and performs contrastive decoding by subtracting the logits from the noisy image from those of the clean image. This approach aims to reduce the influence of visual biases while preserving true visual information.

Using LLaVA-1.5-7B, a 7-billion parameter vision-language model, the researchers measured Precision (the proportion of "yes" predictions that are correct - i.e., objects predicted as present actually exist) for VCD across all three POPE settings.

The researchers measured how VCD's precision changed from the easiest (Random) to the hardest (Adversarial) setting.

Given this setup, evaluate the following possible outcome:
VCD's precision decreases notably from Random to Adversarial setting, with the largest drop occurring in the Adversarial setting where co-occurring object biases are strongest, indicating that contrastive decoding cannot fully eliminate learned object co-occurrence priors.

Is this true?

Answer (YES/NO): YES